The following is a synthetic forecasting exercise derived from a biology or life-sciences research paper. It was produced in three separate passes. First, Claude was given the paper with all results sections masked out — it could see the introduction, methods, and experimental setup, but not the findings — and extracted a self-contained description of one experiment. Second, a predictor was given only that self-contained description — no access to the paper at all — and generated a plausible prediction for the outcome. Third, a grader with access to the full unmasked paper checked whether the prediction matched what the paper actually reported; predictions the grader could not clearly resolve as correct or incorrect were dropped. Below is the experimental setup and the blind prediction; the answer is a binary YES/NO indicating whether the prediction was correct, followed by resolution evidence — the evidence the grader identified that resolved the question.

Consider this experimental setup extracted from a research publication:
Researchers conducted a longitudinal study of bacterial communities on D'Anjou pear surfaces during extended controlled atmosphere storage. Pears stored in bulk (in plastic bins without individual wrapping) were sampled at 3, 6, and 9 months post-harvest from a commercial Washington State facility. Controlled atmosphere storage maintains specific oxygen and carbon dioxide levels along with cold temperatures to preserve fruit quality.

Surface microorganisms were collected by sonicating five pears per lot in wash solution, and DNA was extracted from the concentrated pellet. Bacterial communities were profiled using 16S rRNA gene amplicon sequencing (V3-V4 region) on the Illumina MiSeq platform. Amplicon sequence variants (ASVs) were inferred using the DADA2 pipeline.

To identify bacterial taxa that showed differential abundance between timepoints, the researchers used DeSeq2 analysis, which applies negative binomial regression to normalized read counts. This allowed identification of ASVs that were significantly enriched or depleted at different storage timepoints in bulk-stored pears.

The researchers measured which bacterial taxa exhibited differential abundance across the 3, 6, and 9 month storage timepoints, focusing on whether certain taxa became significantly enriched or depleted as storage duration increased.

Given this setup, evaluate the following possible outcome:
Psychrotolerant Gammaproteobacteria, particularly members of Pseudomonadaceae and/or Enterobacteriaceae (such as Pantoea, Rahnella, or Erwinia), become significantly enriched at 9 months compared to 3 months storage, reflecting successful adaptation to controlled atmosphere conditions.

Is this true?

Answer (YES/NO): NO